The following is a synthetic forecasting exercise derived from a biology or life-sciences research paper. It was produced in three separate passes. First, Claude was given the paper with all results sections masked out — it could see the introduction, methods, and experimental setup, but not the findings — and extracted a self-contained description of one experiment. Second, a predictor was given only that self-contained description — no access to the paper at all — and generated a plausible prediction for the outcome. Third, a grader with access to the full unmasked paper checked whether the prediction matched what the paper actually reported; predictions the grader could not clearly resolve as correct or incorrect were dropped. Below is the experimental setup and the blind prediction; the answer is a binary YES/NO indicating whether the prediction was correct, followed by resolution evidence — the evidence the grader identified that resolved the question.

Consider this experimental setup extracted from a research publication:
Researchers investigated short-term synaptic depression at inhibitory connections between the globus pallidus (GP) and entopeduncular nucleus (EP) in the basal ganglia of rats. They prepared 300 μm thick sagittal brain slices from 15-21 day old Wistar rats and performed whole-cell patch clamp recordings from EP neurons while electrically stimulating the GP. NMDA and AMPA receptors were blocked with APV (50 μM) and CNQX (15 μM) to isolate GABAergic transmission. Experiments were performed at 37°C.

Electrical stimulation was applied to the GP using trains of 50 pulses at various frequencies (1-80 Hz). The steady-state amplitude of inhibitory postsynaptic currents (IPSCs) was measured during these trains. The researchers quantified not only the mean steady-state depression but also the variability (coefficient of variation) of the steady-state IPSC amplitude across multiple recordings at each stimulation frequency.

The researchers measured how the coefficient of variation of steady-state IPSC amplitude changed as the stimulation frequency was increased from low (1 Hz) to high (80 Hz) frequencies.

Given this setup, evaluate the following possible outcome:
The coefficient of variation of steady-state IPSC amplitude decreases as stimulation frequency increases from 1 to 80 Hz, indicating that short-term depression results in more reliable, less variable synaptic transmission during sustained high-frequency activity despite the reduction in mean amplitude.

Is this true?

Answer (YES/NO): YES